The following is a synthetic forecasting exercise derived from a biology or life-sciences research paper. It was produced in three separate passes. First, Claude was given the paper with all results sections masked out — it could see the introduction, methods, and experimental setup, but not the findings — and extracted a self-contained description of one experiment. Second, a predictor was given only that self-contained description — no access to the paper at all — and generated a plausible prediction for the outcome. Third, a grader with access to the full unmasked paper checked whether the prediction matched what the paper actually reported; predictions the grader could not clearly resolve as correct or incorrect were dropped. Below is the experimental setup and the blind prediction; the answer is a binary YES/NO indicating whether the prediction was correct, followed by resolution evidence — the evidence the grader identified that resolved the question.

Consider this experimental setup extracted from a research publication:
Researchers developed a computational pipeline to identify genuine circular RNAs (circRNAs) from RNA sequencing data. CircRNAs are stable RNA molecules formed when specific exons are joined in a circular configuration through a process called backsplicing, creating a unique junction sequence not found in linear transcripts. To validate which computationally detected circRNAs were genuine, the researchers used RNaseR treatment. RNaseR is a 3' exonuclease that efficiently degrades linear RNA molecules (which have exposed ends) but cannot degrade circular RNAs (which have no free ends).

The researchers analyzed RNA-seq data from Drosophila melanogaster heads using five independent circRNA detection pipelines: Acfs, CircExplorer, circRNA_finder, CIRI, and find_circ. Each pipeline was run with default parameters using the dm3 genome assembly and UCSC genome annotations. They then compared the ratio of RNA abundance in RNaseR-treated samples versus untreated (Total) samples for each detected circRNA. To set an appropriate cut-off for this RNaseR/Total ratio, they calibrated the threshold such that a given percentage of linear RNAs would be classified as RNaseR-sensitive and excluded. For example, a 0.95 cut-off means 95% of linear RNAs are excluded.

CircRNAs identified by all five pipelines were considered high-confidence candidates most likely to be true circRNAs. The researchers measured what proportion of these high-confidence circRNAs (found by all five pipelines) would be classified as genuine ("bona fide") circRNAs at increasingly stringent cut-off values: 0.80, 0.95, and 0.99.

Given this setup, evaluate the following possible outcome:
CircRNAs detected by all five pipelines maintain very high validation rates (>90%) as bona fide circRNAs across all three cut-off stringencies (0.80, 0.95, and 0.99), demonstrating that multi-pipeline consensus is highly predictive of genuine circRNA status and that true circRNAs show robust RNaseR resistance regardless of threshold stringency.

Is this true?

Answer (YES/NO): NO